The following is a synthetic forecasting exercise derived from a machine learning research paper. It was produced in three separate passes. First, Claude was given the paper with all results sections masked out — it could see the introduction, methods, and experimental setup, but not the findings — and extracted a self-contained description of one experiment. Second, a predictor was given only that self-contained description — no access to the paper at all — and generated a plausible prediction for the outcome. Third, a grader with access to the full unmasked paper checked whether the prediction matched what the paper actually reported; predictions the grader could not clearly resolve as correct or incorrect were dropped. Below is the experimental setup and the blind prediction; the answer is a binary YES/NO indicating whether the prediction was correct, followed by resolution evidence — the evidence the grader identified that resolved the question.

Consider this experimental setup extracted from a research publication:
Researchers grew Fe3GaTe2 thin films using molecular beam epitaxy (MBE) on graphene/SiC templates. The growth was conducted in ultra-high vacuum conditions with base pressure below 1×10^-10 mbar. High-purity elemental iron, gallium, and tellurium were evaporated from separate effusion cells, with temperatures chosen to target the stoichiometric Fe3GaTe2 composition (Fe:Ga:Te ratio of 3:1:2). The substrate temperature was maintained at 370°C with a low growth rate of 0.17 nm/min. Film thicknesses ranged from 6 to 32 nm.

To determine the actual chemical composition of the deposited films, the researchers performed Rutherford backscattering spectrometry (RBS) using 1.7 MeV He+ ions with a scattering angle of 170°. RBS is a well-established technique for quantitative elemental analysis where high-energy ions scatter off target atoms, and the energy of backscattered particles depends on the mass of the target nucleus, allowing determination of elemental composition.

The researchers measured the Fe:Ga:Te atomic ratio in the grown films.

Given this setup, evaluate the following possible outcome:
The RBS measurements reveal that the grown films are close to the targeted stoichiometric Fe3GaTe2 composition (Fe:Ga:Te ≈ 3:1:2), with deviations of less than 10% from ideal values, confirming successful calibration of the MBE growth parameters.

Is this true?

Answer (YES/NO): NO